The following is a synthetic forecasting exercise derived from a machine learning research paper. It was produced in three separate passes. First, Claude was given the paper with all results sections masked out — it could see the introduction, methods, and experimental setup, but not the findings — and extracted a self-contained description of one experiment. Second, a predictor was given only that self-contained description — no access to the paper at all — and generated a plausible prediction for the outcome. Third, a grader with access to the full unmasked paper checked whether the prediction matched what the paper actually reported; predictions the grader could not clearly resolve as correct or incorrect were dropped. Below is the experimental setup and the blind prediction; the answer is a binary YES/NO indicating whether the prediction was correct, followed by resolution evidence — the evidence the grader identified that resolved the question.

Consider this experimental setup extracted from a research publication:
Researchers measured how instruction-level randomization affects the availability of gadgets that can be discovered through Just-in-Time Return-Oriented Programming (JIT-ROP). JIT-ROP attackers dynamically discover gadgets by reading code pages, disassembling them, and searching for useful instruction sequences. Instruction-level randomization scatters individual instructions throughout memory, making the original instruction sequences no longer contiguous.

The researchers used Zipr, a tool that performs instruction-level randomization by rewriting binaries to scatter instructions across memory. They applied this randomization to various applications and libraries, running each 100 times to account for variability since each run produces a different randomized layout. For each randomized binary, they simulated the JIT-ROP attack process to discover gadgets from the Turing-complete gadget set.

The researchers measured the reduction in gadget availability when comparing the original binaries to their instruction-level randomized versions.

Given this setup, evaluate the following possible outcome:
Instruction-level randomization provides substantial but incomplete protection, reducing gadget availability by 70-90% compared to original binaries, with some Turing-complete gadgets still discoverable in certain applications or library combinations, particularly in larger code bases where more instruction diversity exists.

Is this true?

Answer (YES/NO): YES